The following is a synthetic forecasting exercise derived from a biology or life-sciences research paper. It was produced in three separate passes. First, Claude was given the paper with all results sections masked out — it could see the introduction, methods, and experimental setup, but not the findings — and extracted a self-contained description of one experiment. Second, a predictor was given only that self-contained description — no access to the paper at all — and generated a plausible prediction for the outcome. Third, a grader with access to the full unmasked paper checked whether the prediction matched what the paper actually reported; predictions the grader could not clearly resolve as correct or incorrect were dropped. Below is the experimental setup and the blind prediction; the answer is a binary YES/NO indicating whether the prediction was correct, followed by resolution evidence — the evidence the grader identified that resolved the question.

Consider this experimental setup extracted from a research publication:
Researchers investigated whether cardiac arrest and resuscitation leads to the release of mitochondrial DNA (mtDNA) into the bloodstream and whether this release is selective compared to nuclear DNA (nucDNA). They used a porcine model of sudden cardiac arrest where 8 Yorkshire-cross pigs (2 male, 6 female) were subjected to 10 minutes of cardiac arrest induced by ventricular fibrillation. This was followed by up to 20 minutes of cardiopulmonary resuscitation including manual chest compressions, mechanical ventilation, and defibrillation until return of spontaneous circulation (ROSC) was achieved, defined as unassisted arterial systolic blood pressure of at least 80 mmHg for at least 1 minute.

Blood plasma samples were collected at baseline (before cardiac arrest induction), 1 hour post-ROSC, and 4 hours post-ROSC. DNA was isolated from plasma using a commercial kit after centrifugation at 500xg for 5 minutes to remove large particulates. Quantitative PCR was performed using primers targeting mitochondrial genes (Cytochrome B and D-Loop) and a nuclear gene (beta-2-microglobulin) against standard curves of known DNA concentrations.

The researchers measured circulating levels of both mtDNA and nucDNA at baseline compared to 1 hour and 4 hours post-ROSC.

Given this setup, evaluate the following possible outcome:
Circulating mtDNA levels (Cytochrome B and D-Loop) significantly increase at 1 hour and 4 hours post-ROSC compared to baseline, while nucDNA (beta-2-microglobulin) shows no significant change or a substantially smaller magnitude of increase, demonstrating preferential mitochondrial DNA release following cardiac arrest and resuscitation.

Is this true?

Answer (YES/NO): YES